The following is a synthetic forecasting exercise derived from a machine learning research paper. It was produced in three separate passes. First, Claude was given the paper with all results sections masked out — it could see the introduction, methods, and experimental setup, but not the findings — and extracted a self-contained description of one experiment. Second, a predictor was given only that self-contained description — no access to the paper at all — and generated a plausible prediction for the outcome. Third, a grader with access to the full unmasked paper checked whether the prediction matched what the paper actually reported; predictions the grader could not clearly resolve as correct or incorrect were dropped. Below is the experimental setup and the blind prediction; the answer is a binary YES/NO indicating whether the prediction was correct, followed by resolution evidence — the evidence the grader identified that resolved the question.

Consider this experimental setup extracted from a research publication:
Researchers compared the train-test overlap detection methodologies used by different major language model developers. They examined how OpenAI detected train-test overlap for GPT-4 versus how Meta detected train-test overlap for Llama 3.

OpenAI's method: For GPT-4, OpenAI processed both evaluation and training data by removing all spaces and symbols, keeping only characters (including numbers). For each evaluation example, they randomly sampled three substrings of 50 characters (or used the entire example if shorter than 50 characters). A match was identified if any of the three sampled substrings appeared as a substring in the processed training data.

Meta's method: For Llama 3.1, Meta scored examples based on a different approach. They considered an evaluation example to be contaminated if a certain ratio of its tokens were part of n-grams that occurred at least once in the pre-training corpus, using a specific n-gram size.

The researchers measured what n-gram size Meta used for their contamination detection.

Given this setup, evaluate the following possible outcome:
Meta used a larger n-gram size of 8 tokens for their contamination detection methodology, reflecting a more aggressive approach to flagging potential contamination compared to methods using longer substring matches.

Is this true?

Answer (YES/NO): YES